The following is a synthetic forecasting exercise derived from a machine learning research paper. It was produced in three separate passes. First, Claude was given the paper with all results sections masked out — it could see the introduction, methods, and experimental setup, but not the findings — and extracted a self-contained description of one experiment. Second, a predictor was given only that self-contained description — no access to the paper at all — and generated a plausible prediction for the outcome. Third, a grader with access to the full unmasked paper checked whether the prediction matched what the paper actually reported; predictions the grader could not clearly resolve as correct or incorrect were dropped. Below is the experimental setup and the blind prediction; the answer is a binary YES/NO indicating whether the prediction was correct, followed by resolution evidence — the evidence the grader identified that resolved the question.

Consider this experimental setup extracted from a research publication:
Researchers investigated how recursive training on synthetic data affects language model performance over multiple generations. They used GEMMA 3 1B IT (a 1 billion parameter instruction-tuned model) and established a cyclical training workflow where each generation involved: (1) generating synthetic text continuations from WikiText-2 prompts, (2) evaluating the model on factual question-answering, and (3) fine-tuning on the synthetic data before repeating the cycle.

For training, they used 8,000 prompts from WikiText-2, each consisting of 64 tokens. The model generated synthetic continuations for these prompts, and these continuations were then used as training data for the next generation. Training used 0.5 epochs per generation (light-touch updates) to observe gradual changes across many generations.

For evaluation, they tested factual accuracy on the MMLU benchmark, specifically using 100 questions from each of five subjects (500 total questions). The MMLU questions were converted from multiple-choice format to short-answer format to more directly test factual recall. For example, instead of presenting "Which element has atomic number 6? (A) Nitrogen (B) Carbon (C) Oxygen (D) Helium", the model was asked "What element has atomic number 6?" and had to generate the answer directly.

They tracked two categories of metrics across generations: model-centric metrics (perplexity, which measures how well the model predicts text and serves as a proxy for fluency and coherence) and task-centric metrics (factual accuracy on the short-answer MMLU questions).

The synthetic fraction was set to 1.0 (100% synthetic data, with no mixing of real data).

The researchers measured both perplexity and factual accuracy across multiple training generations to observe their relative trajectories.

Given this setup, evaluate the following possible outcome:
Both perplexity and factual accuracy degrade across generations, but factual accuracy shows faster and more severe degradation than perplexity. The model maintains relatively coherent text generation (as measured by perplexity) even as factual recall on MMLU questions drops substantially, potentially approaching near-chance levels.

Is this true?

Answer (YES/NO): YES